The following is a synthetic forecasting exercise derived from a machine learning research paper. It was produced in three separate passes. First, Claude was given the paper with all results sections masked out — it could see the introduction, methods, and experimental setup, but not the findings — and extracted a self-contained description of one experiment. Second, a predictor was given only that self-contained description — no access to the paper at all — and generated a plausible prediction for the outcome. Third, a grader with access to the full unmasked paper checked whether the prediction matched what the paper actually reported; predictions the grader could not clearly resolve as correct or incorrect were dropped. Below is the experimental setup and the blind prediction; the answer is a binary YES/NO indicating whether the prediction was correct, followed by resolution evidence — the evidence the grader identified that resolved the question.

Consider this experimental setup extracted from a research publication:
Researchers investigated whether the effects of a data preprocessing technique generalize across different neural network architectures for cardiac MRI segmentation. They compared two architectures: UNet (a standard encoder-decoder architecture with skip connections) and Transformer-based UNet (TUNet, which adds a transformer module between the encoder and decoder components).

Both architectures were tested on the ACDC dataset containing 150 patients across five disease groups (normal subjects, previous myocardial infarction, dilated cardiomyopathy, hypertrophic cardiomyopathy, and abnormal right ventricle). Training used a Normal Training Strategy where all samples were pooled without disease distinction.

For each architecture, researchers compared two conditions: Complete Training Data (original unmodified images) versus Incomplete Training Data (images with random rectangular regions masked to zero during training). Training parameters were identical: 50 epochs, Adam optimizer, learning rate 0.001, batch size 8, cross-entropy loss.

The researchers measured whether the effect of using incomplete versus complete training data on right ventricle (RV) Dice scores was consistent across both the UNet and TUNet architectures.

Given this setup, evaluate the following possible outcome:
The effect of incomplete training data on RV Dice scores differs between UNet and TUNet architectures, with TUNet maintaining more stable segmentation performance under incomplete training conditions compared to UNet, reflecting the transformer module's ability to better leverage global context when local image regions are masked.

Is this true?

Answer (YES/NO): NO